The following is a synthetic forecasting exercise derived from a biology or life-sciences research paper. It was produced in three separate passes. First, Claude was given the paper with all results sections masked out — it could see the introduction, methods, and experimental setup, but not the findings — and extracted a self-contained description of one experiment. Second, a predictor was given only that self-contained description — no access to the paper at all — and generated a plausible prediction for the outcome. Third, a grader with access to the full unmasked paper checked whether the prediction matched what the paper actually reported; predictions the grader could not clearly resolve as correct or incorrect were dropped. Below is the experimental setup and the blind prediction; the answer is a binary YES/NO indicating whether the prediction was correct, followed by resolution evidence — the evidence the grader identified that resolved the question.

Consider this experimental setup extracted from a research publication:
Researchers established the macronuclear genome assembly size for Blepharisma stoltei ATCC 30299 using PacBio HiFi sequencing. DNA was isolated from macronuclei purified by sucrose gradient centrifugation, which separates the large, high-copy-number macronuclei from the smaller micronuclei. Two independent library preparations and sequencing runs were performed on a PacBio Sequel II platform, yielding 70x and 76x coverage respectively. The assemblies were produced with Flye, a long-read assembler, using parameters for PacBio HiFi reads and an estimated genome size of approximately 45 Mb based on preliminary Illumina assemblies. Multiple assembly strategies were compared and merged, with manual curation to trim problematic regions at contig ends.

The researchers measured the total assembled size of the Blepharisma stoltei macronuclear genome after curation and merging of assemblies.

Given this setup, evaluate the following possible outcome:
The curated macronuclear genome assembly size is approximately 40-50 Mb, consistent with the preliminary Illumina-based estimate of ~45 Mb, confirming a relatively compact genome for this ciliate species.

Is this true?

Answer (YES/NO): NO